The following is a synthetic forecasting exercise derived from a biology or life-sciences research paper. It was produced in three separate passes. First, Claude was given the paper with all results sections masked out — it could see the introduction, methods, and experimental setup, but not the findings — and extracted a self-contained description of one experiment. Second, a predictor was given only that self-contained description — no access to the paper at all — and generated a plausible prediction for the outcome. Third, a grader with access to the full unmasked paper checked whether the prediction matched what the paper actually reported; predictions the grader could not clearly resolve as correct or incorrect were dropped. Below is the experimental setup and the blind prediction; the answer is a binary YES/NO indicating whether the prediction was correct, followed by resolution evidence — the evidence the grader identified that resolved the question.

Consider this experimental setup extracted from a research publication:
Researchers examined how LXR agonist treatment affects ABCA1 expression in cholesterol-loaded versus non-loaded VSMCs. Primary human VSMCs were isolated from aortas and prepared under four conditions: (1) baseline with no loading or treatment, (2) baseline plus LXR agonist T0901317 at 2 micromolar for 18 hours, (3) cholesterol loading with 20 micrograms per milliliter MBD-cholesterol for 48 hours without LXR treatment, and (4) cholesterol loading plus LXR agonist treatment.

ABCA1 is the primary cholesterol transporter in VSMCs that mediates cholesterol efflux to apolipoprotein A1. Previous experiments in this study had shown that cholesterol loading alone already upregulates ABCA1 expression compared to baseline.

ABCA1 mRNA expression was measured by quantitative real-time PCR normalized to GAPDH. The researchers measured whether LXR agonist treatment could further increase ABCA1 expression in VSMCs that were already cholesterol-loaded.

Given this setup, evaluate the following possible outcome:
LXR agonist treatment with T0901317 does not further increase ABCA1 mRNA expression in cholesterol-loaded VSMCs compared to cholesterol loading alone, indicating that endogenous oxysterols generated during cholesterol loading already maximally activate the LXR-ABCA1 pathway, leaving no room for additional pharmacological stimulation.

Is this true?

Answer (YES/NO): NO